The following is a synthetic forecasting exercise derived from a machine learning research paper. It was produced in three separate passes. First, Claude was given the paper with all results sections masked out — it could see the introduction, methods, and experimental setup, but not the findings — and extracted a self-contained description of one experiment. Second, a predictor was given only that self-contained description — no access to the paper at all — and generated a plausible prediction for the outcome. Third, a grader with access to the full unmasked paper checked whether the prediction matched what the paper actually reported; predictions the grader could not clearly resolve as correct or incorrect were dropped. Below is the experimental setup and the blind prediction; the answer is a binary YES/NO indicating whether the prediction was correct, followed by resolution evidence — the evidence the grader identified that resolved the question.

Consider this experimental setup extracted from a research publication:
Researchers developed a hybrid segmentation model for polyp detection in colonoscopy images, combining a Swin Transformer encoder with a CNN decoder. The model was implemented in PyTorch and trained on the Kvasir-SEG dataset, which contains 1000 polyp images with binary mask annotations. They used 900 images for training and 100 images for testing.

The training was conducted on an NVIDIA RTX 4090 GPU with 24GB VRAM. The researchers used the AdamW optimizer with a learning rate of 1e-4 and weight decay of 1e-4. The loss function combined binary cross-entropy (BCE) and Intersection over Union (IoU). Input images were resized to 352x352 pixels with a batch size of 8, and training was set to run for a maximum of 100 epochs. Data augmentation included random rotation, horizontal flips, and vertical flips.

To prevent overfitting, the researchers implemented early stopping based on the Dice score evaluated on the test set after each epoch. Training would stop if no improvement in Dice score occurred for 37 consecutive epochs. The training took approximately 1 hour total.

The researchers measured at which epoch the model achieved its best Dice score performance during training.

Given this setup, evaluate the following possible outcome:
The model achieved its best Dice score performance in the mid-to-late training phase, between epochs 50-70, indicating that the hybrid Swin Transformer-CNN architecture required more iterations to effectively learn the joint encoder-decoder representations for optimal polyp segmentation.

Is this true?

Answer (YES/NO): YES